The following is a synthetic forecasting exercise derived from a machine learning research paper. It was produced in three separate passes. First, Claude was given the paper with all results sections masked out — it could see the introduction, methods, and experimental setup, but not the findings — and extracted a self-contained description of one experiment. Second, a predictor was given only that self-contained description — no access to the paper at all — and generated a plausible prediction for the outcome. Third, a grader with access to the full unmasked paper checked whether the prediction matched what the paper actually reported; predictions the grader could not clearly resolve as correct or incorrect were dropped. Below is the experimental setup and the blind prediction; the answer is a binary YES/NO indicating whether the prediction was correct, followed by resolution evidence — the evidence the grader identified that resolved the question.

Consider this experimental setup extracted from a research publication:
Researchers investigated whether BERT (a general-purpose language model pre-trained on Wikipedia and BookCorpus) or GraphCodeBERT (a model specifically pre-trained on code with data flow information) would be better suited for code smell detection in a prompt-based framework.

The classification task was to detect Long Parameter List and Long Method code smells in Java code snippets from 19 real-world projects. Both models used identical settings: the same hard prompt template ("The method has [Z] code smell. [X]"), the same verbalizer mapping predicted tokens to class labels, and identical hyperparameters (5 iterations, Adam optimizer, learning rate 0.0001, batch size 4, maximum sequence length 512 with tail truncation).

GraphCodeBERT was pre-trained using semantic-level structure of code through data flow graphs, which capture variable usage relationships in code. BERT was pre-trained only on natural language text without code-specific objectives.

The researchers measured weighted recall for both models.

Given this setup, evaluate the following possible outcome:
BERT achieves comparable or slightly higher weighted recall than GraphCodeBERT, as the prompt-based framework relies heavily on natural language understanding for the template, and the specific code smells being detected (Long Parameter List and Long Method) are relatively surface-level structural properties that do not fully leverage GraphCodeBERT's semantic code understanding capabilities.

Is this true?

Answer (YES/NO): NO